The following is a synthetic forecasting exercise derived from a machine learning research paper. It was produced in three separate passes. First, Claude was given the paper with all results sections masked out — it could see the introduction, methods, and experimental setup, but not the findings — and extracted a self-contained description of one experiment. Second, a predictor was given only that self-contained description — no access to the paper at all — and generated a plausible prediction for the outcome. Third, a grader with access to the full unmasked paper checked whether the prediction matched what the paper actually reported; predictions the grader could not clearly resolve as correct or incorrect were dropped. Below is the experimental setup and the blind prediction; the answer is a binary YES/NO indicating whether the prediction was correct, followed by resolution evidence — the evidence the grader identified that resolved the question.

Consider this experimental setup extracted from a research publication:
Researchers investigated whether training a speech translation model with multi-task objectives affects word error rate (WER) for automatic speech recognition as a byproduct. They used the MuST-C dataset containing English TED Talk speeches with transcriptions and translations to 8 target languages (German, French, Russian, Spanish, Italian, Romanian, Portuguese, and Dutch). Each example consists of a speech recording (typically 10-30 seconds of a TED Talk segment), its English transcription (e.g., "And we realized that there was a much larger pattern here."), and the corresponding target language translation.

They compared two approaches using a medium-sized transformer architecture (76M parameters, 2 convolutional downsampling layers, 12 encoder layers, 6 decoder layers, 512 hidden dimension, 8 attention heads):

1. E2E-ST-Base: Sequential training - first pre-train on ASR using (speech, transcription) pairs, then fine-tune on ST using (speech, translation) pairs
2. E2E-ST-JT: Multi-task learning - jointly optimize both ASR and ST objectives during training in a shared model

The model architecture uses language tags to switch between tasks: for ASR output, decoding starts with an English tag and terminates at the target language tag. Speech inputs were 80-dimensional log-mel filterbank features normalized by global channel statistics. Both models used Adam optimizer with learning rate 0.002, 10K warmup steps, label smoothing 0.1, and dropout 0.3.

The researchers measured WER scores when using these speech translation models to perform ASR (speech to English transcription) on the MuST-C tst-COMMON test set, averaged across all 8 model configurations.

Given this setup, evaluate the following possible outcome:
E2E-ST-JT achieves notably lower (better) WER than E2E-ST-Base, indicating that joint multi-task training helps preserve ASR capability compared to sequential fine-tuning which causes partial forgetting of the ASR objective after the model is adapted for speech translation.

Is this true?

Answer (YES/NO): YES